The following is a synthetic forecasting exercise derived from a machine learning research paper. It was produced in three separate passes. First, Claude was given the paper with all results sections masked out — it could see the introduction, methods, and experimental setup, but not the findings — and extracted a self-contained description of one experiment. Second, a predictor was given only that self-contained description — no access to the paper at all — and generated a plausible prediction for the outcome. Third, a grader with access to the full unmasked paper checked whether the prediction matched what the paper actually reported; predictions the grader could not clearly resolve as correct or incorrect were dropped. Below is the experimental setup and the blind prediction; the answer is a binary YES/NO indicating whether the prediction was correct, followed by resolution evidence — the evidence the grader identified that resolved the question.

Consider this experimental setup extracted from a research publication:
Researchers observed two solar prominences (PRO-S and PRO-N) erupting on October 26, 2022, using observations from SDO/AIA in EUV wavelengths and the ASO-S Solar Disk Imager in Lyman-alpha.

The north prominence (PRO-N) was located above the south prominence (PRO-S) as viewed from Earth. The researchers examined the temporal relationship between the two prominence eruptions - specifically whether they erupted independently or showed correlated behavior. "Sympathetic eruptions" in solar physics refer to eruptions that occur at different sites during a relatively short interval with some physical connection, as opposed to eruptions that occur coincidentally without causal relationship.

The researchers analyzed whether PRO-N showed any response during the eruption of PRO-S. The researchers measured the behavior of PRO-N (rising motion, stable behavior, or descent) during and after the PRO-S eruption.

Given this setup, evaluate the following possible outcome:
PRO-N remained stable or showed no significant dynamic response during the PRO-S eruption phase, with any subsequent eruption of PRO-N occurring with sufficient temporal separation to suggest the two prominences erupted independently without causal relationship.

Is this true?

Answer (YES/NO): NO